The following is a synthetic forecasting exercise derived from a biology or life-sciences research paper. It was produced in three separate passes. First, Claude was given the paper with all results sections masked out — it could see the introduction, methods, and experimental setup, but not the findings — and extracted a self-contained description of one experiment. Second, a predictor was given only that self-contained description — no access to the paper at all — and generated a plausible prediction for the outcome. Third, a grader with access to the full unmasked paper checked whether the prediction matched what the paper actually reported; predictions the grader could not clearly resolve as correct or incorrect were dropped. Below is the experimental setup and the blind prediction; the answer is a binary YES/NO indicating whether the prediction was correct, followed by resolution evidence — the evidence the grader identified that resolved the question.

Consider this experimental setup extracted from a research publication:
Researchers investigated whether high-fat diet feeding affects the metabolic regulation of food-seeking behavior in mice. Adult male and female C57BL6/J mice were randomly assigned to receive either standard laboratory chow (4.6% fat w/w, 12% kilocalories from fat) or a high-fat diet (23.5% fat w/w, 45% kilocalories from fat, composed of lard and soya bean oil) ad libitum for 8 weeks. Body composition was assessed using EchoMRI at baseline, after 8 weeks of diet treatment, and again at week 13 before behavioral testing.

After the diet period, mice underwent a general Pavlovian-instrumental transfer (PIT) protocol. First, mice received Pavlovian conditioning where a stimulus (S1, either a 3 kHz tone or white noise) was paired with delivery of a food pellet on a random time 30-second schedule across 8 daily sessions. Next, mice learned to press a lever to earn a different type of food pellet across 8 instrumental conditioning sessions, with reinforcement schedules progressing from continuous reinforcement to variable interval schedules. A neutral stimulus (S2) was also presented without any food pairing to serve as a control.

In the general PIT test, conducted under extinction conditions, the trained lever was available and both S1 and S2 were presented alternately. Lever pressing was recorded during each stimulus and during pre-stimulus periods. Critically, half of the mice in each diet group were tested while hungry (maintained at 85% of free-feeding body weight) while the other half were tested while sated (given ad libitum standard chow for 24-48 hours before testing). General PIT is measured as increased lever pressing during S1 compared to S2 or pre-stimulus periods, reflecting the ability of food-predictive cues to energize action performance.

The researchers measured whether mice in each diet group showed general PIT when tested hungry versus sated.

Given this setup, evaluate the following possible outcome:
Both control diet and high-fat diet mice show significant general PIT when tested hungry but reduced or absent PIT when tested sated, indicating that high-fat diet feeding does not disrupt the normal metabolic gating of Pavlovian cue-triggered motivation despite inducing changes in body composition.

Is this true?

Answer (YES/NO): NO